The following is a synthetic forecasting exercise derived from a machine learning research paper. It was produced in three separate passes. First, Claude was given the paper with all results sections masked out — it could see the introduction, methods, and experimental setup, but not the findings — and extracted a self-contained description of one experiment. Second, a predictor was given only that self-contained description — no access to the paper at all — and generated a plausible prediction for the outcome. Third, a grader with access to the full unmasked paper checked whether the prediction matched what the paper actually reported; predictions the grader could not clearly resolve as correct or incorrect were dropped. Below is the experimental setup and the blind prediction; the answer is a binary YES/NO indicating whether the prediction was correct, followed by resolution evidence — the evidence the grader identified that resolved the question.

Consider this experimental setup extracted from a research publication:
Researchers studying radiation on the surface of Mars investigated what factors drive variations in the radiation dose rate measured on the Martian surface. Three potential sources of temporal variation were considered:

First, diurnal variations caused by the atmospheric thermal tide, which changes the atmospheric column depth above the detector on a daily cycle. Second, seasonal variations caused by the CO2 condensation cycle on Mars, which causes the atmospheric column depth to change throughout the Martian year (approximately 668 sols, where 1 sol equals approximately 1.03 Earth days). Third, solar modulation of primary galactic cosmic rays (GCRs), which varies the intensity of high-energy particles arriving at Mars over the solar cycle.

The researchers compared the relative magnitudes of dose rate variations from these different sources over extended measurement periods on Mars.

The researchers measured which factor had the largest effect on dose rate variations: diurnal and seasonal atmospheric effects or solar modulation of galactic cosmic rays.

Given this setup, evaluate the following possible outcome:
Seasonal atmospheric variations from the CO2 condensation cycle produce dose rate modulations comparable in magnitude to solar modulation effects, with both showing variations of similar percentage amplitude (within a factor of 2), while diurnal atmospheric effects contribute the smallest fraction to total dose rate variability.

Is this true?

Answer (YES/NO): NO